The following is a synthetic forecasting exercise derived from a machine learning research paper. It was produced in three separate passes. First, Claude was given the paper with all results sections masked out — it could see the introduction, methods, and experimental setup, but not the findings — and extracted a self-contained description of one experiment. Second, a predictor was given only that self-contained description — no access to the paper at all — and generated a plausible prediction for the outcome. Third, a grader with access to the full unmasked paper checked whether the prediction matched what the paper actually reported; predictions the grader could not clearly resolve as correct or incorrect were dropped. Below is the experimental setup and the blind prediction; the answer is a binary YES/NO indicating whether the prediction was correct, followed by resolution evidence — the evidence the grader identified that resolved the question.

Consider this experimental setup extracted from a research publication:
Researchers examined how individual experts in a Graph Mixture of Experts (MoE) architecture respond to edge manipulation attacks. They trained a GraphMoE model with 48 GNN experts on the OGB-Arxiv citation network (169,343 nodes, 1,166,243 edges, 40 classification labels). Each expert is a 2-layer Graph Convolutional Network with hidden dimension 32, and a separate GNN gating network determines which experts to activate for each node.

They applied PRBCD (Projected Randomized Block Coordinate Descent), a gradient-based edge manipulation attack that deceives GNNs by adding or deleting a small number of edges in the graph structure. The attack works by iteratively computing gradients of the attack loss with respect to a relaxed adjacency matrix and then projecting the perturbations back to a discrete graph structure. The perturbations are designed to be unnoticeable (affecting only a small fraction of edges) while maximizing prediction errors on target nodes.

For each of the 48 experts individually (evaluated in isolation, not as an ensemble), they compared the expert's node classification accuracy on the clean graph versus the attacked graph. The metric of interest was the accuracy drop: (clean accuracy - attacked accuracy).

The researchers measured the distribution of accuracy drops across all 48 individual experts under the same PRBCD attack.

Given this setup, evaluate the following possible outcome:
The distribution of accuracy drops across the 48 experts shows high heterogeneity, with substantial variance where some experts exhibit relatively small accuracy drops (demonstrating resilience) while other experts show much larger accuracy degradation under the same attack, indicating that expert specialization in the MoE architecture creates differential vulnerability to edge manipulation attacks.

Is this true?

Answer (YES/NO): YES